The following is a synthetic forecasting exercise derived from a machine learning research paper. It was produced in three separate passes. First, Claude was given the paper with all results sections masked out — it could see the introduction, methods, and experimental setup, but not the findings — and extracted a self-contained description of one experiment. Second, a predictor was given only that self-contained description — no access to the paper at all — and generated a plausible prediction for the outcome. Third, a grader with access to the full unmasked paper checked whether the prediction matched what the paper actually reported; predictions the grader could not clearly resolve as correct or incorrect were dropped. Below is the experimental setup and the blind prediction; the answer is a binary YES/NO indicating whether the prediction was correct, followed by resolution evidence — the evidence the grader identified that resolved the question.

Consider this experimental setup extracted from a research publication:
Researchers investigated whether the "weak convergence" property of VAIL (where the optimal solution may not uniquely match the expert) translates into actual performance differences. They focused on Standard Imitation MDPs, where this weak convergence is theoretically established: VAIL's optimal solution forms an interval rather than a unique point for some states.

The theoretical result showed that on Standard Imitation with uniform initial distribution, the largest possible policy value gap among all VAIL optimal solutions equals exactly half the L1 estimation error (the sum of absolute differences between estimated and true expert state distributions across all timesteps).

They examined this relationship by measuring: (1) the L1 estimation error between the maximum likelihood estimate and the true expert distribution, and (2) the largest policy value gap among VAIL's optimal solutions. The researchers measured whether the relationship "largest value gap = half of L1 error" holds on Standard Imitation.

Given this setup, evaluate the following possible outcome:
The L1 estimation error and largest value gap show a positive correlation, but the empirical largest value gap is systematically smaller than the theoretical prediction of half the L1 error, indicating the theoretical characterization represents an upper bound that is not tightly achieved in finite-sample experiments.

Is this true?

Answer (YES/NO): NO